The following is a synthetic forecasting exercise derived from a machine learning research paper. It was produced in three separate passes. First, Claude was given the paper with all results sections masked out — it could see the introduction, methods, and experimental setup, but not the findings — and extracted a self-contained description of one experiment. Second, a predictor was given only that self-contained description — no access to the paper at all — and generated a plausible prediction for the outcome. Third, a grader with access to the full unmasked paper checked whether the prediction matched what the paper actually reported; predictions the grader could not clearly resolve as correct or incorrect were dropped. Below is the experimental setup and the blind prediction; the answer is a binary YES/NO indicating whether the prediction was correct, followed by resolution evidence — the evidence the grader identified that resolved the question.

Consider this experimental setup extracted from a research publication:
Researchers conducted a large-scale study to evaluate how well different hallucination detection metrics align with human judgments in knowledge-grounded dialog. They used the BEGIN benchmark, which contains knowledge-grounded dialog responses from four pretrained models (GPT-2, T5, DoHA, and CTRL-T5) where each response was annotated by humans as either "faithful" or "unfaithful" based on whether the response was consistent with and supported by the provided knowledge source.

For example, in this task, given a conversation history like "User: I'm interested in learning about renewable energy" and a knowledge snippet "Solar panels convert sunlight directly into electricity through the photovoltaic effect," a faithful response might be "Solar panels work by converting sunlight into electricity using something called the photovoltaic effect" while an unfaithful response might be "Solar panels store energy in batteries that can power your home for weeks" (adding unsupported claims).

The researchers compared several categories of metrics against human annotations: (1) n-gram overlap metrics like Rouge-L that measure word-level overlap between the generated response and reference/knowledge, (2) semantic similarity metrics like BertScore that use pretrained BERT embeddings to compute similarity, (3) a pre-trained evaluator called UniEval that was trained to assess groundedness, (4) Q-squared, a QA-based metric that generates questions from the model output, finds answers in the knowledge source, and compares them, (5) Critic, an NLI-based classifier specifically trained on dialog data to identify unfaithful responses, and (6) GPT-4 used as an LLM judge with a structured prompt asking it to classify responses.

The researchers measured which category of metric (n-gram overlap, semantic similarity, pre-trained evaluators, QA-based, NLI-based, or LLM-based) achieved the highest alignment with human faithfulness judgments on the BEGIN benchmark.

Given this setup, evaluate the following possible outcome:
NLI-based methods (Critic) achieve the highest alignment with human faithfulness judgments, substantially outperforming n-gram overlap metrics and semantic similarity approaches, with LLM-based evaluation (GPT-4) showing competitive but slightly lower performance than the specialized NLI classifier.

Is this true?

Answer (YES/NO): NO